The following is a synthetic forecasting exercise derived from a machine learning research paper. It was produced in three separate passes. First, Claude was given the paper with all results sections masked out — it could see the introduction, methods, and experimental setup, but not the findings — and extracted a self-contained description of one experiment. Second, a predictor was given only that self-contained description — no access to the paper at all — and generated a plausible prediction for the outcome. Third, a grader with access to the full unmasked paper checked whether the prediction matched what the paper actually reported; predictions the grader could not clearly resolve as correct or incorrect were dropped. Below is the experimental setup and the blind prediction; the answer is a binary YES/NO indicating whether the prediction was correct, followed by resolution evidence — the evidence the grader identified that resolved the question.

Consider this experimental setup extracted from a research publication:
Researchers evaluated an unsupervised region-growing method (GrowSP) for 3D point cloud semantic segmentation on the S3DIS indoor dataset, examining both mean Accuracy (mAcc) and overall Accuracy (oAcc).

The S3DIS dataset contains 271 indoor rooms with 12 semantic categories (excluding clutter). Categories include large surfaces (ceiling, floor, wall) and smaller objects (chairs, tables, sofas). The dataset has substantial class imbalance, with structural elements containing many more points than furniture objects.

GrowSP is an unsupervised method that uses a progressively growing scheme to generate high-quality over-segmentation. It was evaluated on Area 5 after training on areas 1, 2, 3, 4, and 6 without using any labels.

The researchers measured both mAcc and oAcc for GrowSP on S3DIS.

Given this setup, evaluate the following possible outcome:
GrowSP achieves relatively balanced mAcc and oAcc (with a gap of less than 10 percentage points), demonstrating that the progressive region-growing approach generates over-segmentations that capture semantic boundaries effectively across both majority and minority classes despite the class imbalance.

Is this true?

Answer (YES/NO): NO